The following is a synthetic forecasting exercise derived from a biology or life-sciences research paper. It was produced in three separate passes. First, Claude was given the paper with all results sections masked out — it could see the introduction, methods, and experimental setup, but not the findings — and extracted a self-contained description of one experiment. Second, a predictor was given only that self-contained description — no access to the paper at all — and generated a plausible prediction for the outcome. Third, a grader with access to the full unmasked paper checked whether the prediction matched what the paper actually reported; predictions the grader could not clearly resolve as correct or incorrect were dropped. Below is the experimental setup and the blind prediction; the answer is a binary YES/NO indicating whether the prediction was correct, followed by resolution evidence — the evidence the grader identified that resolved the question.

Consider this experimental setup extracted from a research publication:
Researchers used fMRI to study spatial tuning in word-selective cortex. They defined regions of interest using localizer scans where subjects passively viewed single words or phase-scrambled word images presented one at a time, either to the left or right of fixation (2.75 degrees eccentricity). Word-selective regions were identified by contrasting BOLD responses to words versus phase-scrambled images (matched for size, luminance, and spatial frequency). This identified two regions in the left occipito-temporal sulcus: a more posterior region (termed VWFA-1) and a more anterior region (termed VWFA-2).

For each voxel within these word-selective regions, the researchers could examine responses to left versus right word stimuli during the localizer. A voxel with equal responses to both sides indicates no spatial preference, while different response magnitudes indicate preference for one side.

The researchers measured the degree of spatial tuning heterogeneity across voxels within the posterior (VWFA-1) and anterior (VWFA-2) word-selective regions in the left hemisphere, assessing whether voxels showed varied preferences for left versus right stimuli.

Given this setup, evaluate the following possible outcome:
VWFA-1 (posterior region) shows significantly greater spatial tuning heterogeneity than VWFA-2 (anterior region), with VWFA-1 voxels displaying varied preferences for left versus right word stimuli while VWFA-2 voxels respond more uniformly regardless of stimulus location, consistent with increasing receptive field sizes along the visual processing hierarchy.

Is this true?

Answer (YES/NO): YES